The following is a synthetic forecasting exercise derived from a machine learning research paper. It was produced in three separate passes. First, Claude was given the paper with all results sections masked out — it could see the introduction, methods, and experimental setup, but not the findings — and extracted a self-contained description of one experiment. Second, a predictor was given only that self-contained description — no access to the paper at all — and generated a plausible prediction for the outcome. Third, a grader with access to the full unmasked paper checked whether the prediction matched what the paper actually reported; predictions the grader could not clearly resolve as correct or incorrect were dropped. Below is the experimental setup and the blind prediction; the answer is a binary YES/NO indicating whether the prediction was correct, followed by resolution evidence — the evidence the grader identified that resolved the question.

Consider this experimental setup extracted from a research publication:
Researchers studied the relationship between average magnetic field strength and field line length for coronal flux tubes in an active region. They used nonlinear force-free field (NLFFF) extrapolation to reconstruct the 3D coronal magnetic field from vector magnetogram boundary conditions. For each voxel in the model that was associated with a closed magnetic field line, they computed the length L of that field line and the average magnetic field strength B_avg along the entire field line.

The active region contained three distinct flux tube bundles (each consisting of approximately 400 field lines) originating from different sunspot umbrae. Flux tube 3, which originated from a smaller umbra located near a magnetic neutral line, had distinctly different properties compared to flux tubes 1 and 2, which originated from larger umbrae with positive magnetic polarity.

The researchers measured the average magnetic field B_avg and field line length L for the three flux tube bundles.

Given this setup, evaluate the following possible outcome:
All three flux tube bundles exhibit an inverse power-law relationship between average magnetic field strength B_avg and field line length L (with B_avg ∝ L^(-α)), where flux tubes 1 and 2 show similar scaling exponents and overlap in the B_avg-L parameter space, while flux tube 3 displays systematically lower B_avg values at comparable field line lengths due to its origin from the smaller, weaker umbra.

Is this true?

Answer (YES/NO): NO